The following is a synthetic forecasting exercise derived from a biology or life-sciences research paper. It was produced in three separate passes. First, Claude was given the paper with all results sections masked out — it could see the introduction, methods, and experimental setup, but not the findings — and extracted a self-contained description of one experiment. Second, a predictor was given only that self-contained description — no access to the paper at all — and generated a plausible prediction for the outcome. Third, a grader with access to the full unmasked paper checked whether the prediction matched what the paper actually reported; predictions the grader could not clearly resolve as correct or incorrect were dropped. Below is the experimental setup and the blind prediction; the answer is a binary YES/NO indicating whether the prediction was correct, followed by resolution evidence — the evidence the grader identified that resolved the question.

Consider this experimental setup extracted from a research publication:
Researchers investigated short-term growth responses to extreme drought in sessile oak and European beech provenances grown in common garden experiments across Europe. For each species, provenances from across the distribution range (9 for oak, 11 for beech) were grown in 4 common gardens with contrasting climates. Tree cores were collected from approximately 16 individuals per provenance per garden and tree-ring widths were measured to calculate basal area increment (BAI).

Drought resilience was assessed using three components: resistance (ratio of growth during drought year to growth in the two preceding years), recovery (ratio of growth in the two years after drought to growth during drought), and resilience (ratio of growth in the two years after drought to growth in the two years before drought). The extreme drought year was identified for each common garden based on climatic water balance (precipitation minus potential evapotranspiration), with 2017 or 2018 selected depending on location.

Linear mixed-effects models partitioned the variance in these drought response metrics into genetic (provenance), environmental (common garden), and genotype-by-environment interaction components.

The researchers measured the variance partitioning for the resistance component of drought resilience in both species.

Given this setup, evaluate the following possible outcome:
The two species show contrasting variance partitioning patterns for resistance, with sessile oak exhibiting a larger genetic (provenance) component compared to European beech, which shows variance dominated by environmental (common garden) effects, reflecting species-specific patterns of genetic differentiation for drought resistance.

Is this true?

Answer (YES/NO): NO